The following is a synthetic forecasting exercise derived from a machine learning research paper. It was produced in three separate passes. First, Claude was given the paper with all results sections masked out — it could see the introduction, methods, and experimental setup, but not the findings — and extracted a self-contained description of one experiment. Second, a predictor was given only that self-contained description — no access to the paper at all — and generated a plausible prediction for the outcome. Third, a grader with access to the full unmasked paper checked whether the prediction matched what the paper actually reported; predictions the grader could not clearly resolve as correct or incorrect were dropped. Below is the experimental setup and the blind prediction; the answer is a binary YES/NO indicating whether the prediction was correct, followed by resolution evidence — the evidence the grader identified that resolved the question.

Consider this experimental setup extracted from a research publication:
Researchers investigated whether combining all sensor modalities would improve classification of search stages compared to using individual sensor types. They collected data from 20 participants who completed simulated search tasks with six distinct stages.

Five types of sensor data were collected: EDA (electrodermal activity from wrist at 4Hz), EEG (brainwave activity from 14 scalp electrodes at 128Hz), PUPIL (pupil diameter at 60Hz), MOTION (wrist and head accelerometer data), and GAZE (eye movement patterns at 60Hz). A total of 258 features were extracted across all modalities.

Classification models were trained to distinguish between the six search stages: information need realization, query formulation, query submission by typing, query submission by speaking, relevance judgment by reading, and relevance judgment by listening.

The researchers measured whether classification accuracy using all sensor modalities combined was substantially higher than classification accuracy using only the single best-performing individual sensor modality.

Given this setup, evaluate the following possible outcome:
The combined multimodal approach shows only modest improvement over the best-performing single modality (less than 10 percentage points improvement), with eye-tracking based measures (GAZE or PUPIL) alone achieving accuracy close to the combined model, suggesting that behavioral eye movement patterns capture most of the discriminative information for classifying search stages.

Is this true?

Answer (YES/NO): YES